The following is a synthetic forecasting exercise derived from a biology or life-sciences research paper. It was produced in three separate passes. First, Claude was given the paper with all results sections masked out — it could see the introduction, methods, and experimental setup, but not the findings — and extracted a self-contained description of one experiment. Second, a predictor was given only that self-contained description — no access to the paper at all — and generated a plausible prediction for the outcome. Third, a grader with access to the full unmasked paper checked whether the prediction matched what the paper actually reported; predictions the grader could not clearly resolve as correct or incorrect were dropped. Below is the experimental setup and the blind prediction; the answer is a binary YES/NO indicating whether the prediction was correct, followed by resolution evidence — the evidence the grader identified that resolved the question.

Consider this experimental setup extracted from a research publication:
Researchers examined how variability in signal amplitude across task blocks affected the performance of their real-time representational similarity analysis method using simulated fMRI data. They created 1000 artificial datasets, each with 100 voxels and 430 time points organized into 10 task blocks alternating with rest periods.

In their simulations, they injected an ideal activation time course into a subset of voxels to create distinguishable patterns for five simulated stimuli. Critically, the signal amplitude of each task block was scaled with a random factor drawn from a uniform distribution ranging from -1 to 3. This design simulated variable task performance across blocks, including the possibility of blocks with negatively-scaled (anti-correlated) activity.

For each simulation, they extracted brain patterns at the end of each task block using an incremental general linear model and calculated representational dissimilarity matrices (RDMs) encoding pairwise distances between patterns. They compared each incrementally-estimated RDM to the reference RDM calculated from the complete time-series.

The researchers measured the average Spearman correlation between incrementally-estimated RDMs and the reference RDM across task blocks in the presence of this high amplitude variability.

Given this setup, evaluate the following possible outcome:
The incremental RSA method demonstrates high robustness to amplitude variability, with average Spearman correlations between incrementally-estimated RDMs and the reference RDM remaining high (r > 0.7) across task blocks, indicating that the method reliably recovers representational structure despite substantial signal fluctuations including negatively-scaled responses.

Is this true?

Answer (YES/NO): NO